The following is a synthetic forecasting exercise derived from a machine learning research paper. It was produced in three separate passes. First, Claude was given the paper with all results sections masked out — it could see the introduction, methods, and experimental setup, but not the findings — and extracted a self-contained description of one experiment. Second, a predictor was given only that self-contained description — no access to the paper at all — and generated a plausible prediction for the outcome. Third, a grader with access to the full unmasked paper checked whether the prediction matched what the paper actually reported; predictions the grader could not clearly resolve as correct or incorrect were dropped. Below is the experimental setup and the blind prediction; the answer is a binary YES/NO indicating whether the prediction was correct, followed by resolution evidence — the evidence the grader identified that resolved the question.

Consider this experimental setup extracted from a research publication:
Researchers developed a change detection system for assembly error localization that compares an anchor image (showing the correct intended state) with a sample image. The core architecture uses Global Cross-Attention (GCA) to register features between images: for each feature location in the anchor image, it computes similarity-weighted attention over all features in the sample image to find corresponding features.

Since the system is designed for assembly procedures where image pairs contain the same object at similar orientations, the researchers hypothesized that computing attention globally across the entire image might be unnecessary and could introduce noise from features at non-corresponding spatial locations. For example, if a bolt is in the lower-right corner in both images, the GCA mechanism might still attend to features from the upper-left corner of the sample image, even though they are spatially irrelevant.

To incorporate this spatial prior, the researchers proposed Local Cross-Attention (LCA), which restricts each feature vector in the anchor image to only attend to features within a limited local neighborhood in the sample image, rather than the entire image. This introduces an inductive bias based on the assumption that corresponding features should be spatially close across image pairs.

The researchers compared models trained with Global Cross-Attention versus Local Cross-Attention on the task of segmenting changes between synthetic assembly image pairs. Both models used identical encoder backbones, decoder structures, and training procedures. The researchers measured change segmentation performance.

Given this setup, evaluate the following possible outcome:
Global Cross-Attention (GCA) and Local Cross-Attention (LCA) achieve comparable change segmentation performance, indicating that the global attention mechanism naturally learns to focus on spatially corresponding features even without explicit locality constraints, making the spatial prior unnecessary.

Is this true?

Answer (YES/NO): NO